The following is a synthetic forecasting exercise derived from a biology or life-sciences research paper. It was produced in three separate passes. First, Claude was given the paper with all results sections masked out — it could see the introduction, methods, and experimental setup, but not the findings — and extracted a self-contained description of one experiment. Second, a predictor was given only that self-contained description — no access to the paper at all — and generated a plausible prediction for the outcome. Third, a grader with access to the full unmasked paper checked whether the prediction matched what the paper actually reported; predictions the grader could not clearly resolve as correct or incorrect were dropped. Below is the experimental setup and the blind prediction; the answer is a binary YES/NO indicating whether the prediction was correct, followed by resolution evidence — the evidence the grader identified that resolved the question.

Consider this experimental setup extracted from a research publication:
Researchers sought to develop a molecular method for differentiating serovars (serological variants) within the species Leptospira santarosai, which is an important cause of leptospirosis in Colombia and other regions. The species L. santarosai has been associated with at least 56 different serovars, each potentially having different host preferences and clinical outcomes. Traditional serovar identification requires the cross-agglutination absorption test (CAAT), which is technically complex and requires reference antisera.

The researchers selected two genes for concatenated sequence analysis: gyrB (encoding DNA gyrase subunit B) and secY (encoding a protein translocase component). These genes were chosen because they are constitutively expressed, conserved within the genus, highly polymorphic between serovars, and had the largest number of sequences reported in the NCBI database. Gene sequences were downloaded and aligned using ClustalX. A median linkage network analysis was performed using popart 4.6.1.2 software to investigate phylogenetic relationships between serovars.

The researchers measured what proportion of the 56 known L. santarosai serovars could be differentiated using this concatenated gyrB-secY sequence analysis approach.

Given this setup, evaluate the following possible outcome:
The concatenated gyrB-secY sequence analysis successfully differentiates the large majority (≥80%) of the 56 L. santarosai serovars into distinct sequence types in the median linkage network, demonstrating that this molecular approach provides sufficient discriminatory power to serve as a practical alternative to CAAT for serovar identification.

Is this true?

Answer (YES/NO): NO